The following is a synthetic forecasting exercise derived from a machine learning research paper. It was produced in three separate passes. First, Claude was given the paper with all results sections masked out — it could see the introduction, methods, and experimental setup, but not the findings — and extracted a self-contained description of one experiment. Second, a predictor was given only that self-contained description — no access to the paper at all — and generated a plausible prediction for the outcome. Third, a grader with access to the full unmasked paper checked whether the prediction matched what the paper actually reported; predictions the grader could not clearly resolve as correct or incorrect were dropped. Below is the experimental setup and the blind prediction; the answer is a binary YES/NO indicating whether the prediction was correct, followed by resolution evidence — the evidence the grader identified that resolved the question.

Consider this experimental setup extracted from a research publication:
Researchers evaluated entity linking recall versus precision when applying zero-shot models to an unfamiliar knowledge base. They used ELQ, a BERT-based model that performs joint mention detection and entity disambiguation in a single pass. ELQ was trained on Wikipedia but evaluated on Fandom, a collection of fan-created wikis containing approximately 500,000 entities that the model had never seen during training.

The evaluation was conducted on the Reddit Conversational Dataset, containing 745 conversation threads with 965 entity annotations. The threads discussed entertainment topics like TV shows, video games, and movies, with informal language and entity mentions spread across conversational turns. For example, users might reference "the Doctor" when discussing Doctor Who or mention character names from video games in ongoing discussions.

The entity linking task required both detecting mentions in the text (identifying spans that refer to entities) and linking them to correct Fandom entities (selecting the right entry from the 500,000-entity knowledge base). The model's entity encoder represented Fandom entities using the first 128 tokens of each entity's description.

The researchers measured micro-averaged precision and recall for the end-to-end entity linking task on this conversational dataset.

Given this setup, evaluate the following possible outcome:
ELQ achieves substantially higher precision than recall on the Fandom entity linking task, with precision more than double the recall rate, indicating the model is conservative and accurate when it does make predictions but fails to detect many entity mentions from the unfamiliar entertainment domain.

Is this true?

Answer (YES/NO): NO